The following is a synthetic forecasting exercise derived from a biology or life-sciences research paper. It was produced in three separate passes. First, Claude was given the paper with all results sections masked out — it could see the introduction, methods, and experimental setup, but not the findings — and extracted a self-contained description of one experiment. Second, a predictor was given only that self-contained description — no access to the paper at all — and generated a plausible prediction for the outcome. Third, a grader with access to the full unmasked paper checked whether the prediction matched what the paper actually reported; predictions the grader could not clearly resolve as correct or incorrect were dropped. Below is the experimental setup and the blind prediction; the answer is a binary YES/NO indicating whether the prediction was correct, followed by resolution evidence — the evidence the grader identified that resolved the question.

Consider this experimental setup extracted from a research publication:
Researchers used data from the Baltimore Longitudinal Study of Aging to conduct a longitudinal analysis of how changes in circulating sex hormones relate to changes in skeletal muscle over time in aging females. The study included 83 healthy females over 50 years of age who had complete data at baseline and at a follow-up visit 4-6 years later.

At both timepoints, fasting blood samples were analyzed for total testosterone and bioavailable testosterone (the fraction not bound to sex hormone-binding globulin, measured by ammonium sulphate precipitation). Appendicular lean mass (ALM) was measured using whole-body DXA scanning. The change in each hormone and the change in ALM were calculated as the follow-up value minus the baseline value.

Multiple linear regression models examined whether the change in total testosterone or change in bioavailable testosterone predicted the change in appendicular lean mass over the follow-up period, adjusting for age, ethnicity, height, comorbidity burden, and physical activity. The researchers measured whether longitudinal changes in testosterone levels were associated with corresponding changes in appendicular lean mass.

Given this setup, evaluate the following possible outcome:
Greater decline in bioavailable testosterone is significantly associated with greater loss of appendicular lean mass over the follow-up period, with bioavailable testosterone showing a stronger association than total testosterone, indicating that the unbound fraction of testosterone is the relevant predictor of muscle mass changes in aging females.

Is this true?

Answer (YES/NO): NO